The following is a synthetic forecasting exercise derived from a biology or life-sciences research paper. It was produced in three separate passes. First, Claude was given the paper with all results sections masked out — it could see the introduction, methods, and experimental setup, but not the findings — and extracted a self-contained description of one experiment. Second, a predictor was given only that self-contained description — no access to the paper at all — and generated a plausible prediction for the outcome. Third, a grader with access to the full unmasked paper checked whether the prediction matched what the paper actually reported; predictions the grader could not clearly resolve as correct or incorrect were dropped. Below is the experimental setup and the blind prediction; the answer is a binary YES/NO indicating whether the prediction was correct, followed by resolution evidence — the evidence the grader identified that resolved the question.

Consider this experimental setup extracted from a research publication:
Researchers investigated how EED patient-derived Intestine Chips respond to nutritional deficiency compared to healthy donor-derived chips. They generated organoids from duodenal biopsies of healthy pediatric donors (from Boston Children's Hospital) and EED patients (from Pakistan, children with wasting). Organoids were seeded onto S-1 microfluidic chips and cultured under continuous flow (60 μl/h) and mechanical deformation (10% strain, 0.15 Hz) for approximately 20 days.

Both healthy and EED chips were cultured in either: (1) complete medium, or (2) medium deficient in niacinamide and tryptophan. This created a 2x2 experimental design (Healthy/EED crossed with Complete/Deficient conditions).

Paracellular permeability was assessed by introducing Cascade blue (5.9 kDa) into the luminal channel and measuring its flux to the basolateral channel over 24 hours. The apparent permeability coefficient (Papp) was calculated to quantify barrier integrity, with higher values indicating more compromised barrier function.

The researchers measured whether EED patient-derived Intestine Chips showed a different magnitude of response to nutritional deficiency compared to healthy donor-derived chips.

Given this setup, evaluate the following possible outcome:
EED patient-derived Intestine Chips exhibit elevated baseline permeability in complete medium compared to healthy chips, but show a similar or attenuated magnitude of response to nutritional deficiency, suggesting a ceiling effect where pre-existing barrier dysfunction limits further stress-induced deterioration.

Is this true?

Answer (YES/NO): NO